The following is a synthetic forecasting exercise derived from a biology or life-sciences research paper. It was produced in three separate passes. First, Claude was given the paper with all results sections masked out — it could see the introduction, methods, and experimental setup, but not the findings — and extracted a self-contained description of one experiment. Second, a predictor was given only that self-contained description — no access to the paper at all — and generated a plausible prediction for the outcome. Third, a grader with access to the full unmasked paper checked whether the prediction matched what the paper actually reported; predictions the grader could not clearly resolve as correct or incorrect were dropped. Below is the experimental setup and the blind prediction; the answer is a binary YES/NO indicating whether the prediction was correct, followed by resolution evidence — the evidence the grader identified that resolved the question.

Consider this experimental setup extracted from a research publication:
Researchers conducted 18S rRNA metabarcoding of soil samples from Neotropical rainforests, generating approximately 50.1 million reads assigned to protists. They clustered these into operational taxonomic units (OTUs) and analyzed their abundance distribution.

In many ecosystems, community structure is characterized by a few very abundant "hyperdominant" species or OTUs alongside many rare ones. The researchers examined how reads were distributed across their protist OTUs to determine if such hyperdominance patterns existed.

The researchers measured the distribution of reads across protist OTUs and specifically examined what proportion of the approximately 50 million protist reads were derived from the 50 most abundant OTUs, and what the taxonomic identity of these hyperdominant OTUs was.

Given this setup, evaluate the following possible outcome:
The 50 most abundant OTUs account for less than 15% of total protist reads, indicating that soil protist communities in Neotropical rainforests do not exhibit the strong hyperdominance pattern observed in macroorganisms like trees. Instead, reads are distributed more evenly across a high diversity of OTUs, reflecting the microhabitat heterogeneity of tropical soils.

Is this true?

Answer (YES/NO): NO